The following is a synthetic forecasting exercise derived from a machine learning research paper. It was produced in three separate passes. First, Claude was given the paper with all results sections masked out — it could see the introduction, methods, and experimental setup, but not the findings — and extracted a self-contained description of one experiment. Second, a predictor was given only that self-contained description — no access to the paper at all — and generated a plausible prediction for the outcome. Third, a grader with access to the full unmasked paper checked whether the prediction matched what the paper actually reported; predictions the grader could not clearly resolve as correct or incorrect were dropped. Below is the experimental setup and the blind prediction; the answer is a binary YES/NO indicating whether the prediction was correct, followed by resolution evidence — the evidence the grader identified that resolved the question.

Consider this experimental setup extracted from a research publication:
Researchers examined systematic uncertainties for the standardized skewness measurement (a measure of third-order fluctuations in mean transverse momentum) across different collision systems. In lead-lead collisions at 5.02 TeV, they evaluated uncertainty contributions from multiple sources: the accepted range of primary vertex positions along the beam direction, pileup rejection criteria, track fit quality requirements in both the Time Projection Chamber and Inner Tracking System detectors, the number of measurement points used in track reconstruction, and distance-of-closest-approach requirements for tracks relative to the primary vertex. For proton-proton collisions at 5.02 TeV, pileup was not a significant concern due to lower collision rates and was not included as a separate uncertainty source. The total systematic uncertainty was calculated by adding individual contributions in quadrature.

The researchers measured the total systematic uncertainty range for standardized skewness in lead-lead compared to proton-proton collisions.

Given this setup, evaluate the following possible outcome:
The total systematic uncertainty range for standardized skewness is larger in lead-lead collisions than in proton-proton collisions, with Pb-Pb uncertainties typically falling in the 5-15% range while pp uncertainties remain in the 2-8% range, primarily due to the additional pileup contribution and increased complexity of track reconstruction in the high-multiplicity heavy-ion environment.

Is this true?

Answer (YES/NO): NO